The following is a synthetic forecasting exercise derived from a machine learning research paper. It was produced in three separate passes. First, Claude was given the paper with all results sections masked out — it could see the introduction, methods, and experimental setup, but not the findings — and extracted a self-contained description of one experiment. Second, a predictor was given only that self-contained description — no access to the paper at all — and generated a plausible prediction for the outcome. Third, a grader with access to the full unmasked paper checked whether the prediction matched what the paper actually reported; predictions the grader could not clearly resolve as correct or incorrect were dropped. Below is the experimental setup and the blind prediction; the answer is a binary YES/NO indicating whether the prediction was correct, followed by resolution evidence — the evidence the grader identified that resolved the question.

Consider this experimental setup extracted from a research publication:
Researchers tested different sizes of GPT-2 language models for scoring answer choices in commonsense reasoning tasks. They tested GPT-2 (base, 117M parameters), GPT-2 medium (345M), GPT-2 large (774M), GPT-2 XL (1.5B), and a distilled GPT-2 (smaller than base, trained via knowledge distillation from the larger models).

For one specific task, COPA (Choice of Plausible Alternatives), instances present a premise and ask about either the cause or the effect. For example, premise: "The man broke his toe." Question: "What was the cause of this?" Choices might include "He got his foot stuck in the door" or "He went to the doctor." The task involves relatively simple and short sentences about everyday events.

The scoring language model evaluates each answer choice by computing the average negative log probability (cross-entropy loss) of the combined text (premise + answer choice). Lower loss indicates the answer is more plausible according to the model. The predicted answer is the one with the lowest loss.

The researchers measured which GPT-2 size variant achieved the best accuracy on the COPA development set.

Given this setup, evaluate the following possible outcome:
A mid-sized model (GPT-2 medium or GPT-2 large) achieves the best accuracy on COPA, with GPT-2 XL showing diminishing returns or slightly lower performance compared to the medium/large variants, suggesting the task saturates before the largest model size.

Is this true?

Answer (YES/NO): NO